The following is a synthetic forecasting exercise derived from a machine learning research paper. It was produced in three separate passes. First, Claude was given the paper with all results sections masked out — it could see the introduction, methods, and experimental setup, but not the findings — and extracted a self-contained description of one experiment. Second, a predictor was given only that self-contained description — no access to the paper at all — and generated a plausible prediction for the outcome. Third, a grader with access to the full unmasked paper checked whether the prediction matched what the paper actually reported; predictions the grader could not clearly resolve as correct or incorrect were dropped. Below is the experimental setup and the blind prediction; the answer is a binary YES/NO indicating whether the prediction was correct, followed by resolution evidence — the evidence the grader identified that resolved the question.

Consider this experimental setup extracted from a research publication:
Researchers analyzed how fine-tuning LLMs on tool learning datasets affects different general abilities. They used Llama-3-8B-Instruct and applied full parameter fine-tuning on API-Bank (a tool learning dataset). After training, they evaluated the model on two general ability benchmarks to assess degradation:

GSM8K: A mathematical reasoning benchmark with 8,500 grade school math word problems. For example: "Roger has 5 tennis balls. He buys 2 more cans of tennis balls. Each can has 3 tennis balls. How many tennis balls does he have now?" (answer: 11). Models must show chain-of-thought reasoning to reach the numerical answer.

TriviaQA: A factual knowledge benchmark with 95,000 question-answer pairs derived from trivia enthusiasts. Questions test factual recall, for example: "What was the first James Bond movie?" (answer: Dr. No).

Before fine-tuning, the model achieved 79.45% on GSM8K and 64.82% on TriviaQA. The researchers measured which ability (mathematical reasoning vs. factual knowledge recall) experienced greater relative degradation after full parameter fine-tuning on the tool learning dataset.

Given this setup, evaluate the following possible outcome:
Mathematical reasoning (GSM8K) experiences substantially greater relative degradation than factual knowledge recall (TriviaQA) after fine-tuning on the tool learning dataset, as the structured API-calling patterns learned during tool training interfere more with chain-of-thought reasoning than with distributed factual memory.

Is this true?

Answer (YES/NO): YES